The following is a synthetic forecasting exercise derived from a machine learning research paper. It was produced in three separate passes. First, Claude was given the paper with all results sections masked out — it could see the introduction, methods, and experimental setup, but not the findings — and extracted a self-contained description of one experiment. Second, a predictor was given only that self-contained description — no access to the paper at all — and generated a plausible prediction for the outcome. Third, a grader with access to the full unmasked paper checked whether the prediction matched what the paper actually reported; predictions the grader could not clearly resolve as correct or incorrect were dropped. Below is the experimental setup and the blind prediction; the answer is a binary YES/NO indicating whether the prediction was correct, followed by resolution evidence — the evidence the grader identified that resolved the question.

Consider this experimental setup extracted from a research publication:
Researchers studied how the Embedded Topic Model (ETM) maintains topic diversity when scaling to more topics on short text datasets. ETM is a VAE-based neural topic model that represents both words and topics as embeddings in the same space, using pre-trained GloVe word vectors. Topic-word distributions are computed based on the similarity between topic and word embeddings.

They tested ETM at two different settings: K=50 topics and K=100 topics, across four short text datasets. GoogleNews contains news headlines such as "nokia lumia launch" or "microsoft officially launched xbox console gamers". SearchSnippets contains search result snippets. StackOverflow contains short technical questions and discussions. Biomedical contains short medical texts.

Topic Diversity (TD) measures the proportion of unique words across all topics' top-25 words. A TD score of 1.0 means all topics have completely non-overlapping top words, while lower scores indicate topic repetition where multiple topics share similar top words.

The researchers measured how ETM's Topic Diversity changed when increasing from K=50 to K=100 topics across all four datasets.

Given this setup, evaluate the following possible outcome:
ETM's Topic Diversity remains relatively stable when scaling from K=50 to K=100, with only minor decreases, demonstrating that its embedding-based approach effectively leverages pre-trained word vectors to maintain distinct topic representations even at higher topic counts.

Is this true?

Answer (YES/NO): NO